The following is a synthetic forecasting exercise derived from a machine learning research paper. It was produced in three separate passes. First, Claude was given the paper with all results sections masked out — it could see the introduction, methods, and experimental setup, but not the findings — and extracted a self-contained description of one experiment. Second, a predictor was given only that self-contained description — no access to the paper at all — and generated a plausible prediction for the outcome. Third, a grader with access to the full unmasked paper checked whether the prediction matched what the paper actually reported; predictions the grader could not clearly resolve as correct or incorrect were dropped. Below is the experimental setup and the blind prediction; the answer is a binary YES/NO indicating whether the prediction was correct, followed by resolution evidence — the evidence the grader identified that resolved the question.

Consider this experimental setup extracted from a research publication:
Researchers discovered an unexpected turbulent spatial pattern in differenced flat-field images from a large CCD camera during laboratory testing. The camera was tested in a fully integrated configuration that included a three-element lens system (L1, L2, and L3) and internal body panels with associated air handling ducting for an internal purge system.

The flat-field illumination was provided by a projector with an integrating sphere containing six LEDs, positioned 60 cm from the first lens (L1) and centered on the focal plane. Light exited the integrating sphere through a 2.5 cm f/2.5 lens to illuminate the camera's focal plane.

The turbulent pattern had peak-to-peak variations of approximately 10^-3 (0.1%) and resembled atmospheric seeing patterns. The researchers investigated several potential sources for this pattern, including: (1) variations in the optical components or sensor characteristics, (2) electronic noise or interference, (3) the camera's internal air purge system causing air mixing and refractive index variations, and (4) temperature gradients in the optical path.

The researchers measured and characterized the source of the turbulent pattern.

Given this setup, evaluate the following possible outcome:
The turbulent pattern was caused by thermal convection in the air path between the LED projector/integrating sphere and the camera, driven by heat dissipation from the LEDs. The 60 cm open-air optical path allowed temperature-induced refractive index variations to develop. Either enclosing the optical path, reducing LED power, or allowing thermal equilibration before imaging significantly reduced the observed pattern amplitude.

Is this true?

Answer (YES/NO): NO